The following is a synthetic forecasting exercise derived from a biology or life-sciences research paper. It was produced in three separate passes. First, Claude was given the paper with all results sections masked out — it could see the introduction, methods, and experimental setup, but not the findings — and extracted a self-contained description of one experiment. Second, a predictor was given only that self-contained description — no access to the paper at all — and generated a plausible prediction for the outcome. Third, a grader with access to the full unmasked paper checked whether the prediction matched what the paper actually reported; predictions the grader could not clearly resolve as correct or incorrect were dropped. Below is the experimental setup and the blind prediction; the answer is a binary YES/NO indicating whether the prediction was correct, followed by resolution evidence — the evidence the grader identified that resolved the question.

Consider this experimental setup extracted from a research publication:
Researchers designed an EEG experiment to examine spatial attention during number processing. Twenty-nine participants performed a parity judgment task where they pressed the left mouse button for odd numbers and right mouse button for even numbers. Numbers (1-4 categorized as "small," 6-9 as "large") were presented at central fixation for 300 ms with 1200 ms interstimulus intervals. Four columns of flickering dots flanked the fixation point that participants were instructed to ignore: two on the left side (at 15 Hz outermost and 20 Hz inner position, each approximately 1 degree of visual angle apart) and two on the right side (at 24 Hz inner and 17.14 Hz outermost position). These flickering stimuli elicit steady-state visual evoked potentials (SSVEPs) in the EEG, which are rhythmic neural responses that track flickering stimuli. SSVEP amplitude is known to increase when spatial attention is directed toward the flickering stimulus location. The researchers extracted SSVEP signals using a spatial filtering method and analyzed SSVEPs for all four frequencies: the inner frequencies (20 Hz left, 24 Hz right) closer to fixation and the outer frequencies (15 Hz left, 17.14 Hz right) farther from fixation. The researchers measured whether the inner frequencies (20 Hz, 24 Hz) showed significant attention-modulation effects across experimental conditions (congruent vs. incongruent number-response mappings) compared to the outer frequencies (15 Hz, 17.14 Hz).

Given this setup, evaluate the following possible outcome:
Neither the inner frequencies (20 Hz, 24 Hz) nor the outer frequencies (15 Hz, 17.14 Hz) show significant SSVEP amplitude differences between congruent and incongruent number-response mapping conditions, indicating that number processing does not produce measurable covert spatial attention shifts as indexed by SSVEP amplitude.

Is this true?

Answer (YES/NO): NO